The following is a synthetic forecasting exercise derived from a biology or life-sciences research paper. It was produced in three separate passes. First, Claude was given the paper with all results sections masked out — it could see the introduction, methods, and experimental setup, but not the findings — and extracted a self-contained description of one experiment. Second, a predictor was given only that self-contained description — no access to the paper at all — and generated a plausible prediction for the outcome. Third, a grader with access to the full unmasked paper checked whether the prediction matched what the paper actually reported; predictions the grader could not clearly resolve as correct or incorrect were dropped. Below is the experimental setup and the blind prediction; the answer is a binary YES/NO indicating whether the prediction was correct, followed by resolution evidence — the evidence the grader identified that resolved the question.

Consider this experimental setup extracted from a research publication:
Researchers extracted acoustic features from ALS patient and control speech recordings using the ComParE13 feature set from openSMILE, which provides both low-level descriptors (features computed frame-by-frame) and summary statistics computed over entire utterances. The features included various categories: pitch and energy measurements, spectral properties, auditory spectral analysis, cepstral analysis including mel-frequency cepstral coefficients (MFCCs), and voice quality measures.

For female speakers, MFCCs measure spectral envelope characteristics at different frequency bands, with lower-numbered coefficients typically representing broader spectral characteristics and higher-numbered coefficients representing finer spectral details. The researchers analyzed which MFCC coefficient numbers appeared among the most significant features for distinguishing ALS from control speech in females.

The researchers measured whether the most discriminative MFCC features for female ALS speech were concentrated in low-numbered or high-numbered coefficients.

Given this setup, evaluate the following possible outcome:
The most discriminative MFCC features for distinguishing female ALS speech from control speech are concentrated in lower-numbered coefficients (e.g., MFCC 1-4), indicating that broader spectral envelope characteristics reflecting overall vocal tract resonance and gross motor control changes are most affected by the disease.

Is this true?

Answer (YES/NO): YES